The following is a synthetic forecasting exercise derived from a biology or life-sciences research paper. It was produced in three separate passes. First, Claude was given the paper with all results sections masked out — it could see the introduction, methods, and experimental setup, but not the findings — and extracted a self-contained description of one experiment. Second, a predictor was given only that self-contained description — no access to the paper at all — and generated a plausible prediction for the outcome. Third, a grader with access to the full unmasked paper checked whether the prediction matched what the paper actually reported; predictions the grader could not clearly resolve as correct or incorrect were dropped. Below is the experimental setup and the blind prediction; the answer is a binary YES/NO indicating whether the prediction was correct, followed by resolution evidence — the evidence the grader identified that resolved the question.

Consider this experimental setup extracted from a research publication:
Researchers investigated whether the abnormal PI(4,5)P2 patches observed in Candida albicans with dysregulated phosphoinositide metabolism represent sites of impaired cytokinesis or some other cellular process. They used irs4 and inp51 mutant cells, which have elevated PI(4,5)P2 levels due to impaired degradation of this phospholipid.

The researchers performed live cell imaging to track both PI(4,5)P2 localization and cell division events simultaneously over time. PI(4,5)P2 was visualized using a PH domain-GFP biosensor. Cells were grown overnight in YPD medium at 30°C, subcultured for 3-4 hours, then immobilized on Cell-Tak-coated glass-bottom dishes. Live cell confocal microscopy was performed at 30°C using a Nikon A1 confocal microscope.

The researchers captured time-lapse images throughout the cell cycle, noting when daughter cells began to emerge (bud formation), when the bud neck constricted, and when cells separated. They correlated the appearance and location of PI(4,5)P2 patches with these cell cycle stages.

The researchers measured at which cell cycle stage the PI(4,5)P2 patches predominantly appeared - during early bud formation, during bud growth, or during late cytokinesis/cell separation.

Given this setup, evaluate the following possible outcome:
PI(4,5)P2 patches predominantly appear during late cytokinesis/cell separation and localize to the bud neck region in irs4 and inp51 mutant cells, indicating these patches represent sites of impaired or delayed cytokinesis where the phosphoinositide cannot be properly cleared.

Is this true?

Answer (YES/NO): YES